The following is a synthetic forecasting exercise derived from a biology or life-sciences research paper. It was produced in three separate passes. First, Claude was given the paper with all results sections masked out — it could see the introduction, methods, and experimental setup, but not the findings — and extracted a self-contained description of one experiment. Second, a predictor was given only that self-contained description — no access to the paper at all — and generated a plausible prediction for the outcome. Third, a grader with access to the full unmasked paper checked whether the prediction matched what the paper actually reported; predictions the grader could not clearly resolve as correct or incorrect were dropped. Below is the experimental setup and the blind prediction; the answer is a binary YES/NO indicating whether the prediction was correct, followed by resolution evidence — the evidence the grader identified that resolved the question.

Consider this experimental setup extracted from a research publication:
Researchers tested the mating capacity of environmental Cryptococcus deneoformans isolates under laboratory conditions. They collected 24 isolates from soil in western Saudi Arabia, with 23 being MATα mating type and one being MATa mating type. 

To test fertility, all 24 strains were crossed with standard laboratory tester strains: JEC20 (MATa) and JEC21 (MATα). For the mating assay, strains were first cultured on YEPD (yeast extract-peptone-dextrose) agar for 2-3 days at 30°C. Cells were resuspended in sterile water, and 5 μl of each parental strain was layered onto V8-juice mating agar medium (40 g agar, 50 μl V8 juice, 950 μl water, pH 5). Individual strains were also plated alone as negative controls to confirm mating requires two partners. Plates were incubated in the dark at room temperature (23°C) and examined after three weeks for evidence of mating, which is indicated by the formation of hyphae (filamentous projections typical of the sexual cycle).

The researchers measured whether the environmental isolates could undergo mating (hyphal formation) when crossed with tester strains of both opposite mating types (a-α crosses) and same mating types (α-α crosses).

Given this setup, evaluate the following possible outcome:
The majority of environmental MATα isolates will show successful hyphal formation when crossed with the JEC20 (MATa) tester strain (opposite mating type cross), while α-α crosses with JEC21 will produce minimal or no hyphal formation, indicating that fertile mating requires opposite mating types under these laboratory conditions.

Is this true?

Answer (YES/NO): YES